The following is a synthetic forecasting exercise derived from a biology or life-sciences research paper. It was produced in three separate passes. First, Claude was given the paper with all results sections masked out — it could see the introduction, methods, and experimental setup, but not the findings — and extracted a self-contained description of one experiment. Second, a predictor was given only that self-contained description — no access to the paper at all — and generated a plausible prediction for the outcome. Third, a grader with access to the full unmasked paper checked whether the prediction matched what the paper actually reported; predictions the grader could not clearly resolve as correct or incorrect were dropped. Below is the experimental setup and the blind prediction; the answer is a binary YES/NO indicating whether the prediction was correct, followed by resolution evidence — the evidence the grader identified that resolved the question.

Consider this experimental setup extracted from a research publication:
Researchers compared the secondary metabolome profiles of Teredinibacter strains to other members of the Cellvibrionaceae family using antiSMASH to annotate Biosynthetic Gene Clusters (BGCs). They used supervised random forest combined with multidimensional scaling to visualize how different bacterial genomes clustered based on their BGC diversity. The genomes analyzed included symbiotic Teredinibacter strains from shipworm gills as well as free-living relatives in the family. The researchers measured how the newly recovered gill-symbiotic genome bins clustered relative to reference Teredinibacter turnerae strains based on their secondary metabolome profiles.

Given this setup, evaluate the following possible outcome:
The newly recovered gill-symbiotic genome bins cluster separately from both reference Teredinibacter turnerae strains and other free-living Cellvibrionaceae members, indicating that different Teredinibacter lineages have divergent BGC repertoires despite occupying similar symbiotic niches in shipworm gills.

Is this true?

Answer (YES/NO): NO